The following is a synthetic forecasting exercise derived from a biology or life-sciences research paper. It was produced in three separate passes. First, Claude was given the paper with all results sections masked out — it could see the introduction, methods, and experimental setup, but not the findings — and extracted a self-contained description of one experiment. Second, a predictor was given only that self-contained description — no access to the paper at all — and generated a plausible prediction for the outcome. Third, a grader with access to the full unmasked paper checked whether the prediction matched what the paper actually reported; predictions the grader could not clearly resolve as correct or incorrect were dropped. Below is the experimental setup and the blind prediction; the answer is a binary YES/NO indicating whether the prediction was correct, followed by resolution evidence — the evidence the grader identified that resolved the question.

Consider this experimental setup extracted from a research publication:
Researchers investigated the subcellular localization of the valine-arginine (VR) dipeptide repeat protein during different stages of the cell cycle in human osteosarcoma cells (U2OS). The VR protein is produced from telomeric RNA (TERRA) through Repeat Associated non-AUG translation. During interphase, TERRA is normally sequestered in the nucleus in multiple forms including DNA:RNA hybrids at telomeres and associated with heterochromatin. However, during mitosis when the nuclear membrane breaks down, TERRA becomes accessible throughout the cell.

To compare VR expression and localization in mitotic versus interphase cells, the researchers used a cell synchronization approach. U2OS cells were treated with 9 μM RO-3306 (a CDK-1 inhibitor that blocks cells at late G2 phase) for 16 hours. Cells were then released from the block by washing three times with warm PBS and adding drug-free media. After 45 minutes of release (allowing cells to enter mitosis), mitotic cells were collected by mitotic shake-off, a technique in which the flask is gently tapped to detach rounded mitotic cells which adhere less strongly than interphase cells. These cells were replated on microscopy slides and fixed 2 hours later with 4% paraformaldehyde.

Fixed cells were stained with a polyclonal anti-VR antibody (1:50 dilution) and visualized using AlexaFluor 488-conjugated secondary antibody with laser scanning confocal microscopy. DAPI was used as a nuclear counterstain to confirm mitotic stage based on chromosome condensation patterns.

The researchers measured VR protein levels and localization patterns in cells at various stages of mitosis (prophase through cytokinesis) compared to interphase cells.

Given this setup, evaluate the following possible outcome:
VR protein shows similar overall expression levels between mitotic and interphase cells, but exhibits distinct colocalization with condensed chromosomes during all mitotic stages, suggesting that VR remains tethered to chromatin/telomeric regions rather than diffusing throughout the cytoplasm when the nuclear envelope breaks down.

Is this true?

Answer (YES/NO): NO